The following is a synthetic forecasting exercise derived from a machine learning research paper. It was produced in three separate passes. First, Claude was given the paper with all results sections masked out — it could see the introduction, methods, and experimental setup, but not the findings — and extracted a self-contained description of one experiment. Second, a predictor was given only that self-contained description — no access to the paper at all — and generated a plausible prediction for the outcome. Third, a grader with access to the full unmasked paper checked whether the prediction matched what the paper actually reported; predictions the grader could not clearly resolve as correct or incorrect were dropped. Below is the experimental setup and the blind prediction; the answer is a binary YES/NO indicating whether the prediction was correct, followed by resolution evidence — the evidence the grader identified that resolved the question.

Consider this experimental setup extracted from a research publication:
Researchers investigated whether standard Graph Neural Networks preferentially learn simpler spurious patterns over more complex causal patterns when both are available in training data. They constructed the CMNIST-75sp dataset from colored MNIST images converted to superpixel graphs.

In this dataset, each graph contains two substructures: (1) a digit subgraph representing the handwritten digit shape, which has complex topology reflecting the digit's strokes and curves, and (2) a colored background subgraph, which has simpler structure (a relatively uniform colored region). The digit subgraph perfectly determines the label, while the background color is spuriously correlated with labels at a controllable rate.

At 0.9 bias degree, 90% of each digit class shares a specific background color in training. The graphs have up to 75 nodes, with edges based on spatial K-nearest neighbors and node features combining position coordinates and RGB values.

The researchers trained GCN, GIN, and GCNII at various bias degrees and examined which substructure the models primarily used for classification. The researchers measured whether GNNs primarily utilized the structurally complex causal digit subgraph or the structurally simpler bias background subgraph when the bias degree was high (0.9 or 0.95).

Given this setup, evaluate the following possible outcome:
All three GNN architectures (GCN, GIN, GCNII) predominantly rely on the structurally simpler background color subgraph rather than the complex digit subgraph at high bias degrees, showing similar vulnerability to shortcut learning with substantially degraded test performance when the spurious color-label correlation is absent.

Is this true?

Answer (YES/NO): NO